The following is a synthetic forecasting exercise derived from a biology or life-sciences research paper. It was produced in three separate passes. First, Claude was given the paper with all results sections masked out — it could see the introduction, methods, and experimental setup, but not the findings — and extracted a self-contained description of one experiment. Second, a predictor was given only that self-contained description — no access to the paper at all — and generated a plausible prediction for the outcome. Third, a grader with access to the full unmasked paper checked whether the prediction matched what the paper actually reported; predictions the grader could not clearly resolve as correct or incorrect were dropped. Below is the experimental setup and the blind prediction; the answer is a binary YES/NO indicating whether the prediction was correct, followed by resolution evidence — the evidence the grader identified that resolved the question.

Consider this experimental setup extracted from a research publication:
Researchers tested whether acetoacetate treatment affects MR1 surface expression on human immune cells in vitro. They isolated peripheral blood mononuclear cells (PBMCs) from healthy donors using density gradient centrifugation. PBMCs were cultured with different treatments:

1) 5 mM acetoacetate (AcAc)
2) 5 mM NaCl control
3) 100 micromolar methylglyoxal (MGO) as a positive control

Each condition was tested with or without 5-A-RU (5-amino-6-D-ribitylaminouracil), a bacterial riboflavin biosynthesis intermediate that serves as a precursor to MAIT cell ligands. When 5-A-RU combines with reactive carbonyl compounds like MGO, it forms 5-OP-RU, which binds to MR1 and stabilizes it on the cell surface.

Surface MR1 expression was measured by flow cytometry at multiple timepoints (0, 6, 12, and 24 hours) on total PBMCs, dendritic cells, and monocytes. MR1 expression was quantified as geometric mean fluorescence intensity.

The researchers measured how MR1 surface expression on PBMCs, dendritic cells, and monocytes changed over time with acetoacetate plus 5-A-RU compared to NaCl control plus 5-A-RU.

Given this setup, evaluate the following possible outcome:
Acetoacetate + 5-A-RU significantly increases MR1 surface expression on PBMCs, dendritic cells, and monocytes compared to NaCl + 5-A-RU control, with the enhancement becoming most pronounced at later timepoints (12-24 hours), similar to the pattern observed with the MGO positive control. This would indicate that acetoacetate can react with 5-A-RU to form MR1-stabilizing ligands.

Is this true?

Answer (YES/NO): NO